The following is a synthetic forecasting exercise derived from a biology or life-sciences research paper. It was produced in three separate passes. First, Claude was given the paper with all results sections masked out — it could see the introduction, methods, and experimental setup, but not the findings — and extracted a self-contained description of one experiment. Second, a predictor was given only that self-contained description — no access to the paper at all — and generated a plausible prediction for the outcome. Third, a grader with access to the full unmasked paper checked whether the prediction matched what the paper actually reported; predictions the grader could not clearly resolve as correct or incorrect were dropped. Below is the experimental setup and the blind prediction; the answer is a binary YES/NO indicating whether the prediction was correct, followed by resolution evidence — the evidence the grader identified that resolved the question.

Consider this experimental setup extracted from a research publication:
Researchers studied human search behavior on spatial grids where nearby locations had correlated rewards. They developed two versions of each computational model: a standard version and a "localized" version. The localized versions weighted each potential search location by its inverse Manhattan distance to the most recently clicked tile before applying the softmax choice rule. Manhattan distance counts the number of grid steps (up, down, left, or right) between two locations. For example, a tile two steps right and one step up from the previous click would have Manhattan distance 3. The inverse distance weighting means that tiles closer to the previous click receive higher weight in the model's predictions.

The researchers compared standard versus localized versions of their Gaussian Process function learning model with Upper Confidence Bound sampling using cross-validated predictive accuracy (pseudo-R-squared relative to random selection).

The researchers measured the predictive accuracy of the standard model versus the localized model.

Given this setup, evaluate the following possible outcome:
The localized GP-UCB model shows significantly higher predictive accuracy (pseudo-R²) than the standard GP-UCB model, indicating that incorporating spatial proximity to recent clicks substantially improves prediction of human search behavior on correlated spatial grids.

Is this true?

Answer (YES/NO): NO